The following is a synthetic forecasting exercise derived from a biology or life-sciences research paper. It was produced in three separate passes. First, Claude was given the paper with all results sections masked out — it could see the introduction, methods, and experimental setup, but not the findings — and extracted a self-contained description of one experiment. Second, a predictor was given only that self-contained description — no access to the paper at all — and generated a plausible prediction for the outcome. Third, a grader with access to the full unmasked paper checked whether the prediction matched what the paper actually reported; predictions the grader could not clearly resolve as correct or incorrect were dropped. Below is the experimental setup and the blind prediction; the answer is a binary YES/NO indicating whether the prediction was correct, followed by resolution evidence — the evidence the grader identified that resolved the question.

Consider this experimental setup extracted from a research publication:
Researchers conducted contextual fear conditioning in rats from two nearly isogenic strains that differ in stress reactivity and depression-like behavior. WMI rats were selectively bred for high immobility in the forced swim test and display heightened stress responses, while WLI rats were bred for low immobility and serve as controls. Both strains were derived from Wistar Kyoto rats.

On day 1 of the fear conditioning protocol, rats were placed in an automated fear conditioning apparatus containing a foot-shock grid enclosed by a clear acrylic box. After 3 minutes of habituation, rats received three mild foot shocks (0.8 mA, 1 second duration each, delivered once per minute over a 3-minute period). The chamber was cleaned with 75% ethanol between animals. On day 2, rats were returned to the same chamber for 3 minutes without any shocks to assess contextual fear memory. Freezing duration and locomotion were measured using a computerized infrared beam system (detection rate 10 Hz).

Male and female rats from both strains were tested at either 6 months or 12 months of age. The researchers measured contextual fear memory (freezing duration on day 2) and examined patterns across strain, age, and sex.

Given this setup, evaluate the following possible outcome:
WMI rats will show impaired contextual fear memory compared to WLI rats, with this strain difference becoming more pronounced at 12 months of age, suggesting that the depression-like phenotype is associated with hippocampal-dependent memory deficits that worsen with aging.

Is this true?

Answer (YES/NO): YES